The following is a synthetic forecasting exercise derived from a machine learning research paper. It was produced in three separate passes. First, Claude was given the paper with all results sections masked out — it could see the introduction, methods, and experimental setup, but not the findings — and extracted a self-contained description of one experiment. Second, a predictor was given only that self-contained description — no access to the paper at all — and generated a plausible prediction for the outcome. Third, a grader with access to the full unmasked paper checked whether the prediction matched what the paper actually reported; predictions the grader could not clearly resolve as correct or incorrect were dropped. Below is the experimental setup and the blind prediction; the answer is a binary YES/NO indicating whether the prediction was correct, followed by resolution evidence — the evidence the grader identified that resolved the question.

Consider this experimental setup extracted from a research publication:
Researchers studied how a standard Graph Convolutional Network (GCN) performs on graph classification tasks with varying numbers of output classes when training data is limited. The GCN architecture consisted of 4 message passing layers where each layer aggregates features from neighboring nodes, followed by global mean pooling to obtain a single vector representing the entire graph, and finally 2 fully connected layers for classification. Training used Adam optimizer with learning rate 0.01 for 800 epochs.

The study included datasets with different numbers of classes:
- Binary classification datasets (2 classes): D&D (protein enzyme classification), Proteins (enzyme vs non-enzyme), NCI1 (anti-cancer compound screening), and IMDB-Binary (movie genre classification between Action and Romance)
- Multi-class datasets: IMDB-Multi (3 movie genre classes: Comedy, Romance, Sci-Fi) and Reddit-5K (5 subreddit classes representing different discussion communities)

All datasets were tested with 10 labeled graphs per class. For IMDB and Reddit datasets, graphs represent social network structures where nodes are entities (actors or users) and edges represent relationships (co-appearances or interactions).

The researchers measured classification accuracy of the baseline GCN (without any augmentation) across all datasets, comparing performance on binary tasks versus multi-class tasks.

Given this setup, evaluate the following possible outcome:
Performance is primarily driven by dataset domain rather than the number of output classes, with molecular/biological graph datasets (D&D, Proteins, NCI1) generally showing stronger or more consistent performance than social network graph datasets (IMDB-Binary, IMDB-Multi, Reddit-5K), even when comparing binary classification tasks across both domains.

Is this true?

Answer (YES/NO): NO